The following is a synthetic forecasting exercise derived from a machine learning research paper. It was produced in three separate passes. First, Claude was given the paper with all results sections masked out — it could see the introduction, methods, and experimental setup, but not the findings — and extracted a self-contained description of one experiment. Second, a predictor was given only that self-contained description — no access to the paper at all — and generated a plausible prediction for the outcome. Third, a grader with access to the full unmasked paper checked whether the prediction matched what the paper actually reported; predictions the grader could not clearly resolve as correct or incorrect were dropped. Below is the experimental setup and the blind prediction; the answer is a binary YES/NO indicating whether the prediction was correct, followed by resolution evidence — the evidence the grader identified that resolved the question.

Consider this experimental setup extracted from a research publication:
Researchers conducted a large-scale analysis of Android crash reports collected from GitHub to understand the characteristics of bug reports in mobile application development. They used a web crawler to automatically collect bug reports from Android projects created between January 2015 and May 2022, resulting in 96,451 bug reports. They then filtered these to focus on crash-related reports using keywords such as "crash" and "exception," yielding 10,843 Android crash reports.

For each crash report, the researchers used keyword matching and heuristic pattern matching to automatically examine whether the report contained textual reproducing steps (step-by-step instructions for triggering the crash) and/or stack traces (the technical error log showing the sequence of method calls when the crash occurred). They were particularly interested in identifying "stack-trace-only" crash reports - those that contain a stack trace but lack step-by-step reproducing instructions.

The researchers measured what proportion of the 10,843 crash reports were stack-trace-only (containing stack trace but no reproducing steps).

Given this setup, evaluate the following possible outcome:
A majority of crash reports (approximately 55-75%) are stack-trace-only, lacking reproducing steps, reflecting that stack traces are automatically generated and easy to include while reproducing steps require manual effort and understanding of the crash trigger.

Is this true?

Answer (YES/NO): NO